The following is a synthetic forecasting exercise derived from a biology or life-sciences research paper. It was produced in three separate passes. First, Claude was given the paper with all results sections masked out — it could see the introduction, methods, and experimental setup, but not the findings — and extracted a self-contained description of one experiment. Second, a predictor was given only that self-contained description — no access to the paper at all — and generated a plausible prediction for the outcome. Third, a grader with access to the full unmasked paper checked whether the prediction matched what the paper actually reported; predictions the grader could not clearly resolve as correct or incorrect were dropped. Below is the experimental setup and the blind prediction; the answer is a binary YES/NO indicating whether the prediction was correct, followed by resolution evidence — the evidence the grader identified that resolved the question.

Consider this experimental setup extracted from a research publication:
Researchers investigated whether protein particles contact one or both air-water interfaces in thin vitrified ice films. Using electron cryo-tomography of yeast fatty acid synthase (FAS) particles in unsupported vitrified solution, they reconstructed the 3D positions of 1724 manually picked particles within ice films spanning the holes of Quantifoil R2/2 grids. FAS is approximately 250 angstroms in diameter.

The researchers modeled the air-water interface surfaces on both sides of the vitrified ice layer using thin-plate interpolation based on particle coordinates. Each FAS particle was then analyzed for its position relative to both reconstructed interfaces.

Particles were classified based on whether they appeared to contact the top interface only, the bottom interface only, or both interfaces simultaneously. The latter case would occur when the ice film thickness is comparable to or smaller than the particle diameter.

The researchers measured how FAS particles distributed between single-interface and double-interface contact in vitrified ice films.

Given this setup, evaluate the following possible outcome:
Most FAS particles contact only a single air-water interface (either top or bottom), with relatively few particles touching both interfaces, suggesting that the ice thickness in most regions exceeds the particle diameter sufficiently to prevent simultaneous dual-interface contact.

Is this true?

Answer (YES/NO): YES